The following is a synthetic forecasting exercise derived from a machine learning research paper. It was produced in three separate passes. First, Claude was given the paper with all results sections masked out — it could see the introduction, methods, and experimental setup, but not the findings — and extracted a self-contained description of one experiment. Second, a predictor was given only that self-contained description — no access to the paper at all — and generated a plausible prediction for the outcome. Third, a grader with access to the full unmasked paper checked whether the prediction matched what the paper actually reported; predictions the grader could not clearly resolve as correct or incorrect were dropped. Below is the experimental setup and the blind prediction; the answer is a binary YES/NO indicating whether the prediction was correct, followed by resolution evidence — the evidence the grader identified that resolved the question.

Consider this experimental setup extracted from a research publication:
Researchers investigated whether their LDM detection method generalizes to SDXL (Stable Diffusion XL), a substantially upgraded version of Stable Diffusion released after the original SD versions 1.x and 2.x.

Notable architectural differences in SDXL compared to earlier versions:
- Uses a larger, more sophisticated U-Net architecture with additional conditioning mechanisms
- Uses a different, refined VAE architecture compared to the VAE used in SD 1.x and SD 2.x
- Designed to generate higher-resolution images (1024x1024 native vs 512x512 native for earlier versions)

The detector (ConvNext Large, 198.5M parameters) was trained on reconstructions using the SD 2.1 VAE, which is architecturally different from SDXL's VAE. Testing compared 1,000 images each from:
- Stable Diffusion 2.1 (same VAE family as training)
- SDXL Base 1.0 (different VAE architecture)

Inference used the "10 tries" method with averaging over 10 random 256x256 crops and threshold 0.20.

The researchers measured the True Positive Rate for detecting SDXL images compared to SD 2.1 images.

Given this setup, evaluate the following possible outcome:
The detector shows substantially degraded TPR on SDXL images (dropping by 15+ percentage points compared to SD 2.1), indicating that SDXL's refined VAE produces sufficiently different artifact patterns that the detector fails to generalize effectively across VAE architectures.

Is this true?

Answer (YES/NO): NO